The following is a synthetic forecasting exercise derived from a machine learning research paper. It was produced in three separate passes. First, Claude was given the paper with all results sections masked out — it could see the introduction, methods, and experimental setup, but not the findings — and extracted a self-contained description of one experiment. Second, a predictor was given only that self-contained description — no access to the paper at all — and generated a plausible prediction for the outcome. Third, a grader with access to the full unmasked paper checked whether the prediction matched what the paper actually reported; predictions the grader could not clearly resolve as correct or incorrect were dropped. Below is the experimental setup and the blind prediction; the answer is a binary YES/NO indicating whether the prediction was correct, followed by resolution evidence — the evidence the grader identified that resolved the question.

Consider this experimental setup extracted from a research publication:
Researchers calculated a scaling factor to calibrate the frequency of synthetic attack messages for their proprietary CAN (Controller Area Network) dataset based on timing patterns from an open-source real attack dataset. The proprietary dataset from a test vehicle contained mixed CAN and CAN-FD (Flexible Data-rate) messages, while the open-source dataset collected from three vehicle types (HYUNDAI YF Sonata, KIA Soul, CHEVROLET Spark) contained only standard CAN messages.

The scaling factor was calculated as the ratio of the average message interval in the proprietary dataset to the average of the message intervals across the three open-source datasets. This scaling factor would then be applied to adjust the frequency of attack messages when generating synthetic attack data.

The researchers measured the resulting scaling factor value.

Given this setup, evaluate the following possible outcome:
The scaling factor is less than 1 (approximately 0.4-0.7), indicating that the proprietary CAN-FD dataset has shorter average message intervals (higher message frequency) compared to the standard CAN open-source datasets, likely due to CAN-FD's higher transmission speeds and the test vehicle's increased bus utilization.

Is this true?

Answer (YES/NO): NO